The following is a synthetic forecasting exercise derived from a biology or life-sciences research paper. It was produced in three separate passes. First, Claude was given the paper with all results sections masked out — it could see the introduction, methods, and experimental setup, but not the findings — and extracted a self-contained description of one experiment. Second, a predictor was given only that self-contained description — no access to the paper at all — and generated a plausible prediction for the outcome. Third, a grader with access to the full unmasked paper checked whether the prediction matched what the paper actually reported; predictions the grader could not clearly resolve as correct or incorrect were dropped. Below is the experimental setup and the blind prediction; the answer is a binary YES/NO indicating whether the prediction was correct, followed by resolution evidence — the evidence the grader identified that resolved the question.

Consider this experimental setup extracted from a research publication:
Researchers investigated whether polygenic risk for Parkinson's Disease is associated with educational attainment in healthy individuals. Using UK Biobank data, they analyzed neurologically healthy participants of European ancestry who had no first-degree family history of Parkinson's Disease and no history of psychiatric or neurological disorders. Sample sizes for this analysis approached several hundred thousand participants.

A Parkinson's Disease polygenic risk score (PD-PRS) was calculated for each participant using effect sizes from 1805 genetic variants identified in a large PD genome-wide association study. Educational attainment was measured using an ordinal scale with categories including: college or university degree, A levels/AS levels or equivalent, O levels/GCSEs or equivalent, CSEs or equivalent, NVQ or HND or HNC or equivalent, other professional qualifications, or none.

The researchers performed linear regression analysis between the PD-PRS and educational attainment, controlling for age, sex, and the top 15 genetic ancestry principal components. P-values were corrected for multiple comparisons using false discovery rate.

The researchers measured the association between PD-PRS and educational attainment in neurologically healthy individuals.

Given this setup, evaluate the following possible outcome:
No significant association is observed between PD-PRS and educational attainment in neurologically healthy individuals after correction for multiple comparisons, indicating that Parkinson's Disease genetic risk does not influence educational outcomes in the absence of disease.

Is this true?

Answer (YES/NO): YES